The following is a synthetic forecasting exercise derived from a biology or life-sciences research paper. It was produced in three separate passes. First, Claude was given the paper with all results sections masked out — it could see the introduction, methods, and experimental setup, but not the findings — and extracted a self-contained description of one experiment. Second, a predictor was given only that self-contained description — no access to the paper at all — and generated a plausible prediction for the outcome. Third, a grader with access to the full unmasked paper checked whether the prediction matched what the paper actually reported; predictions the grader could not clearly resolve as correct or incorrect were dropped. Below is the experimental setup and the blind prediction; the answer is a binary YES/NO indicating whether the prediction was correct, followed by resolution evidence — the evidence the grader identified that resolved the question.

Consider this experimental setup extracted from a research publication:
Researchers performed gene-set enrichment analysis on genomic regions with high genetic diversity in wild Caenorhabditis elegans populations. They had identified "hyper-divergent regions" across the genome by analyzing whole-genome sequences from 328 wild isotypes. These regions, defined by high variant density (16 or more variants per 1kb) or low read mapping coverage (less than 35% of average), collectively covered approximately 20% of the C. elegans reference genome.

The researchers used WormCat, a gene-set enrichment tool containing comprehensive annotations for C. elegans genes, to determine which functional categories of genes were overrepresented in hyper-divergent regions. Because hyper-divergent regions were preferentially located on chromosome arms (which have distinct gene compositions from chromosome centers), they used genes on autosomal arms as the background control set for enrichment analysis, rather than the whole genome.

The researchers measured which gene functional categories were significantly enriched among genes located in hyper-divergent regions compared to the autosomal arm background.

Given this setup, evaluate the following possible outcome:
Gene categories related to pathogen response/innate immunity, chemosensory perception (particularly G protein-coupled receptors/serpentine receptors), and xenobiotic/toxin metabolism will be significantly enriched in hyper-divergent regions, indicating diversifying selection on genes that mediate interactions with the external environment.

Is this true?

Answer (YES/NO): YES